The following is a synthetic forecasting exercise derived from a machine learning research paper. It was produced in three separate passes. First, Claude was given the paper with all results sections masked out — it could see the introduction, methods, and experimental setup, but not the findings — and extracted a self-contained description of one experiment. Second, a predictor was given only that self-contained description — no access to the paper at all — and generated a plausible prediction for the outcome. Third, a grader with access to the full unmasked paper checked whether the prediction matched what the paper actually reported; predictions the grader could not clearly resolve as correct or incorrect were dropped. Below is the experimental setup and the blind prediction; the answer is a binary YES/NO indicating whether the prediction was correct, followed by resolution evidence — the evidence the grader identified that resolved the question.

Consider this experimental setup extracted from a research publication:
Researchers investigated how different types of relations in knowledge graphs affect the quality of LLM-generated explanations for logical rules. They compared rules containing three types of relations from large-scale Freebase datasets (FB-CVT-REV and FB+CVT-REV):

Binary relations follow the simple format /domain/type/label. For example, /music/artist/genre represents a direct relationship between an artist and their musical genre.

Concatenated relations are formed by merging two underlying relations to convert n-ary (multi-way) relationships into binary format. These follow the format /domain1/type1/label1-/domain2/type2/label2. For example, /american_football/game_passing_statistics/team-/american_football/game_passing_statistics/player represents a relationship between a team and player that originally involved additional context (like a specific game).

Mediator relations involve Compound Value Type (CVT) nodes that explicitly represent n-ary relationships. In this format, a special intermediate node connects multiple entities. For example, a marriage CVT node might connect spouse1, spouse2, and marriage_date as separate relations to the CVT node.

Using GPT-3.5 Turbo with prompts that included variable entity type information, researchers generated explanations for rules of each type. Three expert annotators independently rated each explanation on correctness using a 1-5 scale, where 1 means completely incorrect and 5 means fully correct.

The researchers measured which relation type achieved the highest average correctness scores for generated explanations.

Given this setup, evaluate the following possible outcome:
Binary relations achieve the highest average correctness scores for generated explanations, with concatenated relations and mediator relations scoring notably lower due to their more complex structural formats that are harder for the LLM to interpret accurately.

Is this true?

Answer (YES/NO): NO